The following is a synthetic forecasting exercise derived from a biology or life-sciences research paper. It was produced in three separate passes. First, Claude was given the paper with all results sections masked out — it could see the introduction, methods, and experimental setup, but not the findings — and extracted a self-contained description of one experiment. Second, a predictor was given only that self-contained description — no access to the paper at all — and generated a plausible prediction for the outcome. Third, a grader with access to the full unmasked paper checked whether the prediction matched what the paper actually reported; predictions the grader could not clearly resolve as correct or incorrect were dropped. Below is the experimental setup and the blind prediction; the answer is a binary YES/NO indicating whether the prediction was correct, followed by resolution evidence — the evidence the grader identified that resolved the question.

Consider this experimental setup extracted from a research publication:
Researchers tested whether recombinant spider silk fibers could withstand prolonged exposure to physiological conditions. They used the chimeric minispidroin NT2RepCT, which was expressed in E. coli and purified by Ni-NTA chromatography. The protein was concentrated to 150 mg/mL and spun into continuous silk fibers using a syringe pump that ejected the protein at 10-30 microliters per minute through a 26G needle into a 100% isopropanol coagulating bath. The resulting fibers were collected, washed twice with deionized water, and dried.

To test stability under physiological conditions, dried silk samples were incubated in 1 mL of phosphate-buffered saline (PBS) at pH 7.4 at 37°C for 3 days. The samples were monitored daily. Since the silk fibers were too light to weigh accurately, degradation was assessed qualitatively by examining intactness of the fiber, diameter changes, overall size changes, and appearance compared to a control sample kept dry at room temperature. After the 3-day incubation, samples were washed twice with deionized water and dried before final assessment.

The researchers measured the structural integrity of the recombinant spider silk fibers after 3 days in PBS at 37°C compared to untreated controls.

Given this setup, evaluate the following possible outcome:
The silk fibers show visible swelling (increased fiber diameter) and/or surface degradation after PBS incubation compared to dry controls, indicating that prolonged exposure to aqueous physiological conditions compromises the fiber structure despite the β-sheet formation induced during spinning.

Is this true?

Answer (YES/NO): NO